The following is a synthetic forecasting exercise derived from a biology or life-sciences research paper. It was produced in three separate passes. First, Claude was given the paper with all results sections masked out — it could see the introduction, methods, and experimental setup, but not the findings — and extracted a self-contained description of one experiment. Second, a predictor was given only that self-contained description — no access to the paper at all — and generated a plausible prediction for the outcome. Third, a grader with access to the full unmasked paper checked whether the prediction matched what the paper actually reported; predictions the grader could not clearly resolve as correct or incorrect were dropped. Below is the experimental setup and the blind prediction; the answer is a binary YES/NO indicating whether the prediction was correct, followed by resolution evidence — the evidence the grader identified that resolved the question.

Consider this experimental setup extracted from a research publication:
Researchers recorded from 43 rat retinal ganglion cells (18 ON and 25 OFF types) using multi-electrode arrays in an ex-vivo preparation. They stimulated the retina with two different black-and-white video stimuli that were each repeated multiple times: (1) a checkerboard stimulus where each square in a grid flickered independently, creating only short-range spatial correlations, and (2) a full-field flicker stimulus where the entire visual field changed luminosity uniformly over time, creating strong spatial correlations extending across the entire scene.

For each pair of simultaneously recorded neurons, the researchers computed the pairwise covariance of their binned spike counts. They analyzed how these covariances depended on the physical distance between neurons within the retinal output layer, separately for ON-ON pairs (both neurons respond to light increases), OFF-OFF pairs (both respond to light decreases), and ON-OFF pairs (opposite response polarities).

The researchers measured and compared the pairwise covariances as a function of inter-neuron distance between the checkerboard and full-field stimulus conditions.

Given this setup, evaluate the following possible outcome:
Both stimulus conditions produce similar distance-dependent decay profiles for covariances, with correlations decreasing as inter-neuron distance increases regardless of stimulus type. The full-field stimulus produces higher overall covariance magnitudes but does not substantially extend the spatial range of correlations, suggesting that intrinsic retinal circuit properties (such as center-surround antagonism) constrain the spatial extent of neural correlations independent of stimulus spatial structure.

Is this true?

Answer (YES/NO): NO